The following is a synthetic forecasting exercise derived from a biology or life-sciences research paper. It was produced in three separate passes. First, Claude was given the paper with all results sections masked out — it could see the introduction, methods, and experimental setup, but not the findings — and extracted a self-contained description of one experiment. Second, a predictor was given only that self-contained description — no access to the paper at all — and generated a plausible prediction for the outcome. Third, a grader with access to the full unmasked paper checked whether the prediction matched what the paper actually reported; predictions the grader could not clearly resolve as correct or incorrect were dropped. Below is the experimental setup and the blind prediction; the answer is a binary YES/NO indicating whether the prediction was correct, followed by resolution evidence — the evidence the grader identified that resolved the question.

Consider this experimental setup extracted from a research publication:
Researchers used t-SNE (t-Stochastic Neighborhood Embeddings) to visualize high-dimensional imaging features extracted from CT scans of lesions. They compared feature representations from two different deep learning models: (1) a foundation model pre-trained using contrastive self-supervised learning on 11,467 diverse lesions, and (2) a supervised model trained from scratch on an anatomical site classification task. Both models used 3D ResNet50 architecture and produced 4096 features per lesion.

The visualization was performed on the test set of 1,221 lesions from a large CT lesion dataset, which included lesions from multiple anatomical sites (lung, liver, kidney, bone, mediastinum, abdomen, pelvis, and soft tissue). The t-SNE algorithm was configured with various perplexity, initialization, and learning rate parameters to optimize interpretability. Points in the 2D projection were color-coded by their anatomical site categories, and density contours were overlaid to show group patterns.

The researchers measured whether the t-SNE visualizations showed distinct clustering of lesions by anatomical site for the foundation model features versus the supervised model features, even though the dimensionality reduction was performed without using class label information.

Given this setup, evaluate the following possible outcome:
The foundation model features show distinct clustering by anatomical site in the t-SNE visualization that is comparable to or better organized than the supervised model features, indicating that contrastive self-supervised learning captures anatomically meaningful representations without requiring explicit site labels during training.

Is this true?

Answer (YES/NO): YES